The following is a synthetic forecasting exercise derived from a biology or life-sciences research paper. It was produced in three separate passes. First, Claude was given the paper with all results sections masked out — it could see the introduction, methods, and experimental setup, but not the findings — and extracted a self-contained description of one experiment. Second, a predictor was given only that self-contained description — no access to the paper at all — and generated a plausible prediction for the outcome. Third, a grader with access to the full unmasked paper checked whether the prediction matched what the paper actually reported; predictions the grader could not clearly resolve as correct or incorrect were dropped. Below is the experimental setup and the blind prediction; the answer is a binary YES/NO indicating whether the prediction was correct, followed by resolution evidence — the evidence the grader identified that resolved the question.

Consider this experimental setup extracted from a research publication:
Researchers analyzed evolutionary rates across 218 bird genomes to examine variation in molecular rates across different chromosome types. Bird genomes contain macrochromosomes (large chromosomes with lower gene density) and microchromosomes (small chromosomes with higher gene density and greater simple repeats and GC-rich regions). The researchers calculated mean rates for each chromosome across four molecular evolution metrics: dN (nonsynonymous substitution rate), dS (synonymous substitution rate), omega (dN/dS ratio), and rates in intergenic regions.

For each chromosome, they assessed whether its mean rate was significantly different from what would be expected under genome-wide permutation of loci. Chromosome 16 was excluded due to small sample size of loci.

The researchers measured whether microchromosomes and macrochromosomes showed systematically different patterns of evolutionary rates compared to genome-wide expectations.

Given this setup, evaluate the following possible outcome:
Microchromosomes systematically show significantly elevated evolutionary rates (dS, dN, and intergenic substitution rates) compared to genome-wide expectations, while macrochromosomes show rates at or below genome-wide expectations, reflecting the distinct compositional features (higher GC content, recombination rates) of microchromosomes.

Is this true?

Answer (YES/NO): YES